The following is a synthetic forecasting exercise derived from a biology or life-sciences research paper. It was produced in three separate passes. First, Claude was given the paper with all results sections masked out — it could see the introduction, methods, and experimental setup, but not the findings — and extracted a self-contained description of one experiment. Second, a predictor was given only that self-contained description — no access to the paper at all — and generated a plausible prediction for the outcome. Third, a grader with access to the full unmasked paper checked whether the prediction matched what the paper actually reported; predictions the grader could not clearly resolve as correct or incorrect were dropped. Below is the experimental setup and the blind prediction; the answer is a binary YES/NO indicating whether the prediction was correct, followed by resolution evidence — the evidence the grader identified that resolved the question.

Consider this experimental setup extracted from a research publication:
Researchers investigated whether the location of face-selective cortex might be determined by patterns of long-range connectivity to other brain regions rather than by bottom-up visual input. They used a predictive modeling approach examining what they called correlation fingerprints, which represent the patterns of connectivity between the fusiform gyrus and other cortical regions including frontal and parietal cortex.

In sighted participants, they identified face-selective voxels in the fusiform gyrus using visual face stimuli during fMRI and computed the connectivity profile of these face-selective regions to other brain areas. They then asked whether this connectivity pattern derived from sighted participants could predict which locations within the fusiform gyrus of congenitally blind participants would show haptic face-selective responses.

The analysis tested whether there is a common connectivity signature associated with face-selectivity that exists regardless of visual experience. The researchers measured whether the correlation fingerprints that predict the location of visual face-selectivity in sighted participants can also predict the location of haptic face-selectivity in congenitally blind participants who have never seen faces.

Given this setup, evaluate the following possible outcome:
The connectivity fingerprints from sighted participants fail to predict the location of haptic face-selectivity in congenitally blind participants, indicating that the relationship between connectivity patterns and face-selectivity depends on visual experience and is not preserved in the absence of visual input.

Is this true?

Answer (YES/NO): NO